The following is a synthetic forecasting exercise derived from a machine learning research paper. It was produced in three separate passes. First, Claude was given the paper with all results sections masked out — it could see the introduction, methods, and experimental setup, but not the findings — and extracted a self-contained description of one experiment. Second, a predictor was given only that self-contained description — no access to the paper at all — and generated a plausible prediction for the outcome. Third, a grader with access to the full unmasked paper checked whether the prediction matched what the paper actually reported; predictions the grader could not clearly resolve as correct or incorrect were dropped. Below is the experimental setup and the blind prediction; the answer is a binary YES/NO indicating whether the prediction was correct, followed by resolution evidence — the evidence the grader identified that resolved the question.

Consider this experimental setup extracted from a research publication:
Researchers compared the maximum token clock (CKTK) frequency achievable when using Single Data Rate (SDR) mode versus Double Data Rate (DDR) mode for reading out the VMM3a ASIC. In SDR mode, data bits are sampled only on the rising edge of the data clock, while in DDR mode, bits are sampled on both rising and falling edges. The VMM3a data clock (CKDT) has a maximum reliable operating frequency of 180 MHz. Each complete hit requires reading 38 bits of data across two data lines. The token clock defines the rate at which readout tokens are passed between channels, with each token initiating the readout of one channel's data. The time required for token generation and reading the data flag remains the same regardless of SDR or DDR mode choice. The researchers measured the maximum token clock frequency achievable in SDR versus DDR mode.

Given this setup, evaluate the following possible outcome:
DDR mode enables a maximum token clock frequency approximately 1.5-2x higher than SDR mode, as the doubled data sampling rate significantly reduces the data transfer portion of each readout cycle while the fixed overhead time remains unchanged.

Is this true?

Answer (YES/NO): YES